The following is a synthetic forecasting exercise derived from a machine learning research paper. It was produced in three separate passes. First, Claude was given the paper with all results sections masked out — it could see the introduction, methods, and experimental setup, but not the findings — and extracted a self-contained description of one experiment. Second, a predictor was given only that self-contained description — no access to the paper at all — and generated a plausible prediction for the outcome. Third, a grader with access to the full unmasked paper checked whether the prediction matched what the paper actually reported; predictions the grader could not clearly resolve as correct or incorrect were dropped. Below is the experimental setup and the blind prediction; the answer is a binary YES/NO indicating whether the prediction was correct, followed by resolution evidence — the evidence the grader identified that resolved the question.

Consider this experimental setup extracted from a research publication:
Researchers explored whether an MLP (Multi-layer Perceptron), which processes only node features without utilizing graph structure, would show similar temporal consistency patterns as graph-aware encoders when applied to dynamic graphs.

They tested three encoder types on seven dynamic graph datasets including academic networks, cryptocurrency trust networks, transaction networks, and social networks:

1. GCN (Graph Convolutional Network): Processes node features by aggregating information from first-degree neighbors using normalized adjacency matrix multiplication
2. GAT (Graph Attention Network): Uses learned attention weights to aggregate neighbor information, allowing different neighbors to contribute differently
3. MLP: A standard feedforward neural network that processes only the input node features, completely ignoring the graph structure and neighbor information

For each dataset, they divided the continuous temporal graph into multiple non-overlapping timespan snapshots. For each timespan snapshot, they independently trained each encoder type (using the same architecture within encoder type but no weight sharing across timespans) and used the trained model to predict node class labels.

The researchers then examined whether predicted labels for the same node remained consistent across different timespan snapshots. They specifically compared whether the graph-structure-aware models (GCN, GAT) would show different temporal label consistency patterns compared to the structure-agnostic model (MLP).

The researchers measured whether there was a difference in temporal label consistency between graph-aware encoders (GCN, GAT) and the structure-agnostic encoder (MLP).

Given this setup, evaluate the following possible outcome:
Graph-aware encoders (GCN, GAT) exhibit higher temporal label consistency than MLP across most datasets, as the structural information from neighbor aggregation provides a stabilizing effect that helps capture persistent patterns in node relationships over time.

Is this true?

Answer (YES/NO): NO